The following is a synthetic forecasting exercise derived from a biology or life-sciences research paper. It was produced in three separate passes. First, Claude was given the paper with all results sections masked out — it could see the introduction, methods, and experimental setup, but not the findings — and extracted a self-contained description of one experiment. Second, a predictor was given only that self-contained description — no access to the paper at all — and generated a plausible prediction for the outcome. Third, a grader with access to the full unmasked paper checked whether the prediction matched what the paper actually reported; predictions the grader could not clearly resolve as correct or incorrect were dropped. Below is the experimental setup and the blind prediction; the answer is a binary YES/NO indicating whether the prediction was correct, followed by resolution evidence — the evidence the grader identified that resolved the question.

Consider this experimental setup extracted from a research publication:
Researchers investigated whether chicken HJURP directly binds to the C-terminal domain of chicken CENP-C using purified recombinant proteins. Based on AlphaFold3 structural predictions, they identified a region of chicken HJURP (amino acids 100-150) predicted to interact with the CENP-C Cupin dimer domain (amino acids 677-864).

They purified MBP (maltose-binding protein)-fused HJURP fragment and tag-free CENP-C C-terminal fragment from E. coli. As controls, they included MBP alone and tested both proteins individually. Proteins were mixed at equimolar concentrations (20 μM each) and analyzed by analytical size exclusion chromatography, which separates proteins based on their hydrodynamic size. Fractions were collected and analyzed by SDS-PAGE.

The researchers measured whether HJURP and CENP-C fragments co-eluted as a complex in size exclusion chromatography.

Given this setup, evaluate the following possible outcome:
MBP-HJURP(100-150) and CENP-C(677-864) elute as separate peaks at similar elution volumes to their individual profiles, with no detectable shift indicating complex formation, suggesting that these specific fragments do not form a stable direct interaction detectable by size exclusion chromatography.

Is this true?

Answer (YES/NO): NO